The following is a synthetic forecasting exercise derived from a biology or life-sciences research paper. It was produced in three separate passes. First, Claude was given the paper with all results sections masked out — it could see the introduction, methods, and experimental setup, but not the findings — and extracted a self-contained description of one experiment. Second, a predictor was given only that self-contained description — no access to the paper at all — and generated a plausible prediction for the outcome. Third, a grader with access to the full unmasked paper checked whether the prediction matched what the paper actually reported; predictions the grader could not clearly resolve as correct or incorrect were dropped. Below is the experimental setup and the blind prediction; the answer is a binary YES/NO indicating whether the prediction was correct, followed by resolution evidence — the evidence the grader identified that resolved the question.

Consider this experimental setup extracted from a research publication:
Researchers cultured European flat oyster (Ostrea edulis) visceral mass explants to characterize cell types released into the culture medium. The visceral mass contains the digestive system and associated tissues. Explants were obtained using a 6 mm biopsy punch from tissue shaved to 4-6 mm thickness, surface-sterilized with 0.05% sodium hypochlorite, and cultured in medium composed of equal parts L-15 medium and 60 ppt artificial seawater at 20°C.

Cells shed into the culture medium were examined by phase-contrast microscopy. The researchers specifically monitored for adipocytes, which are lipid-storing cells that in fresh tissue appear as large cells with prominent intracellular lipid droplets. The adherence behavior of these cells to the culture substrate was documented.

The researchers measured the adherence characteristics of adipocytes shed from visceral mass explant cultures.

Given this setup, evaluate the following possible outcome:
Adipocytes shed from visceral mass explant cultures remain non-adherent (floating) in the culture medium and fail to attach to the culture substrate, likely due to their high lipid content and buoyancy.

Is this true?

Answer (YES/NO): NO